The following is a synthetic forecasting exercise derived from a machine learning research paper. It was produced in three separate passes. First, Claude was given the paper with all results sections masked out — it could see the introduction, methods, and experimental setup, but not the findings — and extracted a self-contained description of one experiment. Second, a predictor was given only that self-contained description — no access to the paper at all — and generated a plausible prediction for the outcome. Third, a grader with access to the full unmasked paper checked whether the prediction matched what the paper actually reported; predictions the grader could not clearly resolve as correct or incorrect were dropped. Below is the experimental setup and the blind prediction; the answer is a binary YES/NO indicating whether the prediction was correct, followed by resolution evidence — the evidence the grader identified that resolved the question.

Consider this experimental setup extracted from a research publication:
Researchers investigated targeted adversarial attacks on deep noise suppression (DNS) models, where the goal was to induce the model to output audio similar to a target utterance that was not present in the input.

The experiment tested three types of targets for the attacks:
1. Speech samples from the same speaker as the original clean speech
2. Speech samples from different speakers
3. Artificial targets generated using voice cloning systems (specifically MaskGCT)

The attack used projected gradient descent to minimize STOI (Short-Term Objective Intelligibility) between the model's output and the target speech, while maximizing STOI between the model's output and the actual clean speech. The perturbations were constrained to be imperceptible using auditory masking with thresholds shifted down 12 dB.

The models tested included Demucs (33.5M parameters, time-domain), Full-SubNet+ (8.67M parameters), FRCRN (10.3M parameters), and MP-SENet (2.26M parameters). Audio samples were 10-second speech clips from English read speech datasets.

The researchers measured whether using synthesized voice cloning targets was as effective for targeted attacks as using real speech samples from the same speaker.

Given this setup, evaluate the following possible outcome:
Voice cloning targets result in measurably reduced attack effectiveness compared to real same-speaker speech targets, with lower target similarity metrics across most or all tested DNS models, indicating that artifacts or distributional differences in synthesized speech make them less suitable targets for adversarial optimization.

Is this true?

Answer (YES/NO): YES